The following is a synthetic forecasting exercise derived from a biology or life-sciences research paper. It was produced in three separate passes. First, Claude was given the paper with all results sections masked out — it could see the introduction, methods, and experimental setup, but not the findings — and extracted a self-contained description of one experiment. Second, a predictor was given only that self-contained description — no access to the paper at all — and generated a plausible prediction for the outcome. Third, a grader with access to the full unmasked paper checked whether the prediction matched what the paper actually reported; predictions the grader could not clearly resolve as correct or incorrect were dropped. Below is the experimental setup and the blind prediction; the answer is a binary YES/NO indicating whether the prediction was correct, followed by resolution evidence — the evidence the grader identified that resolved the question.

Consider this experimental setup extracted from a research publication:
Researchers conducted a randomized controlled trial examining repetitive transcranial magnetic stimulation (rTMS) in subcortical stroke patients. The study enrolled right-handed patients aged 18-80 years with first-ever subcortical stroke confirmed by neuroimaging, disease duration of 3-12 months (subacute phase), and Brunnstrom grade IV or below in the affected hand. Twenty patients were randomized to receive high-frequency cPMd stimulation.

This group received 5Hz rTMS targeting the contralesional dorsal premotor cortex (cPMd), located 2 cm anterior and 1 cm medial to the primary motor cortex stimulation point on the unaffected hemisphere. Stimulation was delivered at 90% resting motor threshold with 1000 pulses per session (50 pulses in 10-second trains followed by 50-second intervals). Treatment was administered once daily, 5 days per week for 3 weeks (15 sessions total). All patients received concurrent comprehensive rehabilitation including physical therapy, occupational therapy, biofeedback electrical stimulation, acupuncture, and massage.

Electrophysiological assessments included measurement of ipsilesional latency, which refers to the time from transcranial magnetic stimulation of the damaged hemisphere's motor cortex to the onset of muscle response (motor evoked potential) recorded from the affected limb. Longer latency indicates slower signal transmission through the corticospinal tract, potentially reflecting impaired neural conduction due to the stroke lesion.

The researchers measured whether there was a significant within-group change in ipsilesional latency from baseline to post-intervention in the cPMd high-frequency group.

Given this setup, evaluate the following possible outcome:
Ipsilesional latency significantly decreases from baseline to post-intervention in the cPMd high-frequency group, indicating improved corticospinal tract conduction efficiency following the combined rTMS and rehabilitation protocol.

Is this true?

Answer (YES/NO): YES